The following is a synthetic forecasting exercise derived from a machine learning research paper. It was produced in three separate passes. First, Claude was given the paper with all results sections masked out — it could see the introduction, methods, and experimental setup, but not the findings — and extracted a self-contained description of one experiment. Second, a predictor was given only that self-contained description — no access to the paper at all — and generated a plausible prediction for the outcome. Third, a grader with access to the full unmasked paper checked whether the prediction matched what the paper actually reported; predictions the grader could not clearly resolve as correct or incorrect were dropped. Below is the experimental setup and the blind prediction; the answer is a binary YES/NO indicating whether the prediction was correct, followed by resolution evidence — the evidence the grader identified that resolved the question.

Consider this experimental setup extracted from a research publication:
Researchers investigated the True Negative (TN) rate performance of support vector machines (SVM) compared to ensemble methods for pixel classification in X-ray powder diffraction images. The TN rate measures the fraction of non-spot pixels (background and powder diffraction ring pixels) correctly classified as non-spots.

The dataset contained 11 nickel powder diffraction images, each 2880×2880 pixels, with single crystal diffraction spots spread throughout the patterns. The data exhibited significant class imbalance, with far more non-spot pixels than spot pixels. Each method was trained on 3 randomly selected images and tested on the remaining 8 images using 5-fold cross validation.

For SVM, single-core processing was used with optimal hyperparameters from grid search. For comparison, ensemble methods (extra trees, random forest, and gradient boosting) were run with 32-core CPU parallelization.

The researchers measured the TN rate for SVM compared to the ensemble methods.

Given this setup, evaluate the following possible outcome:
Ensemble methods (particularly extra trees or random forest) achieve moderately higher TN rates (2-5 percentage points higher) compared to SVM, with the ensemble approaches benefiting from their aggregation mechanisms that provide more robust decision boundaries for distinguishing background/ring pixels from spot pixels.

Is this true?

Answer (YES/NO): NO